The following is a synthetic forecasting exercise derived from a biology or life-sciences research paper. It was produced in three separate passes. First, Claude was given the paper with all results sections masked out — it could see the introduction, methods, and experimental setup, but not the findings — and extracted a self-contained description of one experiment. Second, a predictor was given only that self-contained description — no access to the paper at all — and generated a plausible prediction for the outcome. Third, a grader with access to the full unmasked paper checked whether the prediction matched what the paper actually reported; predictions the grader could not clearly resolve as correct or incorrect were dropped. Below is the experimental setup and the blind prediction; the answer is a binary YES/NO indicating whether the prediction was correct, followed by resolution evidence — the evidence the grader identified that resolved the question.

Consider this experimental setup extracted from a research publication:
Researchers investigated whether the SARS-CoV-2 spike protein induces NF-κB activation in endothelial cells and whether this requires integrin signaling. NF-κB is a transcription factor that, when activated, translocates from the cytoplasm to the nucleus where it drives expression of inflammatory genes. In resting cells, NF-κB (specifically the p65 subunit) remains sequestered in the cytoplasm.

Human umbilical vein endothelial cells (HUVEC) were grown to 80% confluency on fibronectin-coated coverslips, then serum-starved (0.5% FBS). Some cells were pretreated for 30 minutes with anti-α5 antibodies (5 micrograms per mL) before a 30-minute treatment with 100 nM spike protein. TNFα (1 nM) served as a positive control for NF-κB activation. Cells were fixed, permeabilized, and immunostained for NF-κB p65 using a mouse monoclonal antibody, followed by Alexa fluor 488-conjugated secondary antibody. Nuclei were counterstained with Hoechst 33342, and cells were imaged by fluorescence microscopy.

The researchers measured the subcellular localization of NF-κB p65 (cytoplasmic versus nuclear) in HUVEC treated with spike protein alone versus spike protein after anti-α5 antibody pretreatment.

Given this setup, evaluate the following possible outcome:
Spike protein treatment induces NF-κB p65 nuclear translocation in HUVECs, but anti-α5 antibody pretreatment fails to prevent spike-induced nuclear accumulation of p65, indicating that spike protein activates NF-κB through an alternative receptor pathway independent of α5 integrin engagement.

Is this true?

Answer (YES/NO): NO